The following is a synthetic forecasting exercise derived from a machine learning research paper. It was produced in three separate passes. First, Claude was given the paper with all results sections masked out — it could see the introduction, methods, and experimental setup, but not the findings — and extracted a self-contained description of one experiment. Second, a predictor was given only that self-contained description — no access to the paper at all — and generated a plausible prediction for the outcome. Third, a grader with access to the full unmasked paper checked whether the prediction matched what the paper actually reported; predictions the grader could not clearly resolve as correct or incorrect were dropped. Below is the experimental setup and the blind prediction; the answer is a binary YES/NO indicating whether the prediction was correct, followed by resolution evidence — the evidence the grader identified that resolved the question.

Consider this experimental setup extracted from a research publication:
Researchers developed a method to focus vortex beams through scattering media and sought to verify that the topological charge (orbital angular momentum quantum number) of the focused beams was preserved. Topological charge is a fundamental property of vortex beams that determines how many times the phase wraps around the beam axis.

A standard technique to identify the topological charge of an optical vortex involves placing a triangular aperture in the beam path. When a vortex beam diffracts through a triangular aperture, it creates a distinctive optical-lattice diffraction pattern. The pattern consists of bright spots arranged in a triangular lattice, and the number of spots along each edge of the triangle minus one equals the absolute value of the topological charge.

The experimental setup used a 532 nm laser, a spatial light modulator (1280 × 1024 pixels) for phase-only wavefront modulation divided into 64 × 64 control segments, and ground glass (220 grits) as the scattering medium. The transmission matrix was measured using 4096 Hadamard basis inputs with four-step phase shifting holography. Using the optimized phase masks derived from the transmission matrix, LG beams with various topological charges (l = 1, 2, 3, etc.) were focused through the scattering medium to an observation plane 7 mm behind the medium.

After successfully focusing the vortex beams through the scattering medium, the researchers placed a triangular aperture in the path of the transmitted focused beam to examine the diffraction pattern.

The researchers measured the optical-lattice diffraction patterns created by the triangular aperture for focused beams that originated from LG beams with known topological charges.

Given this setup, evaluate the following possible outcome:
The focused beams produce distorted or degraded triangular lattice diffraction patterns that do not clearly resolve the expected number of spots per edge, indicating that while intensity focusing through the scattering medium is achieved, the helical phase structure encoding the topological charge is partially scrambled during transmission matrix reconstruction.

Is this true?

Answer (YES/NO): NO